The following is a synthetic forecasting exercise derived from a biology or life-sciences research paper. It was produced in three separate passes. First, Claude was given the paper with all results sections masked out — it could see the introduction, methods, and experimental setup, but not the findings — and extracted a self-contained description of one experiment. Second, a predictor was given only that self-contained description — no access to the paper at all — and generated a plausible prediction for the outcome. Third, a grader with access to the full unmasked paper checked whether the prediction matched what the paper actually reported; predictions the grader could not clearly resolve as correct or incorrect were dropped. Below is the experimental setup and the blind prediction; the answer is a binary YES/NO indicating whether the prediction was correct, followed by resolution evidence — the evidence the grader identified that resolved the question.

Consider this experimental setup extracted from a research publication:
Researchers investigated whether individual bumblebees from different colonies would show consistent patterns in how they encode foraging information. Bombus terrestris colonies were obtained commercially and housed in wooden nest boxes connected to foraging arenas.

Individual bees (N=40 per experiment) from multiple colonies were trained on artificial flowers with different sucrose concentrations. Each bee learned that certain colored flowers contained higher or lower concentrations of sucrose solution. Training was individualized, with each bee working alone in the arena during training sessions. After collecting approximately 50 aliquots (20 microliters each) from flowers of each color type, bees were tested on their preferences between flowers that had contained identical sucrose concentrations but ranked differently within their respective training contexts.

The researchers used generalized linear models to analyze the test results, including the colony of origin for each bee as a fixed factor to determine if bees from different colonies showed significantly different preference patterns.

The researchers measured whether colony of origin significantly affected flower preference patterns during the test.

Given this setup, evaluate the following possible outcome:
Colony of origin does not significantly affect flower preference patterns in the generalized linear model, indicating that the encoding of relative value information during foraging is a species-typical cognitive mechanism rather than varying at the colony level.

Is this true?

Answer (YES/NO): YES